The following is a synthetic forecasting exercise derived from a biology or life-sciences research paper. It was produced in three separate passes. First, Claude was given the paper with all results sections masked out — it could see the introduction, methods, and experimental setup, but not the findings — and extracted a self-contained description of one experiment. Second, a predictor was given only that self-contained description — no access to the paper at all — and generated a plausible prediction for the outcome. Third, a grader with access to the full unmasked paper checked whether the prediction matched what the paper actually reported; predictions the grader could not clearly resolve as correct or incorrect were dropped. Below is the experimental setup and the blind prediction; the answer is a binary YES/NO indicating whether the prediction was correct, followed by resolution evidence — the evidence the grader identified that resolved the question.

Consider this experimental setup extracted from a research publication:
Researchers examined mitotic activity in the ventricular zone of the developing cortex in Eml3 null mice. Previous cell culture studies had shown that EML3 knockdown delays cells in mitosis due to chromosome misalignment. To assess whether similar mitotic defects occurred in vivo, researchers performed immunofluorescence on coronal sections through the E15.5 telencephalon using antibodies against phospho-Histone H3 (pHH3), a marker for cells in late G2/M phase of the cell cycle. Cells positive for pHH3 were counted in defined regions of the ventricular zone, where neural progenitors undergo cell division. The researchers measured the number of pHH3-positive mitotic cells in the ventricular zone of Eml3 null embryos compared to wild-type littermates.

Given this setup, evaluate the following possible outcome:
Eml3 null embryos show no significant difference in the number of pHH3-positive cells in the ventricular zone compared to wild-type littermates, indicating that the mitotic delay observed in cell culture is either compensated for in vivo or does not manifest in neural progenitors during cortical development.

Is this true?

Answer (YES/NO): YES